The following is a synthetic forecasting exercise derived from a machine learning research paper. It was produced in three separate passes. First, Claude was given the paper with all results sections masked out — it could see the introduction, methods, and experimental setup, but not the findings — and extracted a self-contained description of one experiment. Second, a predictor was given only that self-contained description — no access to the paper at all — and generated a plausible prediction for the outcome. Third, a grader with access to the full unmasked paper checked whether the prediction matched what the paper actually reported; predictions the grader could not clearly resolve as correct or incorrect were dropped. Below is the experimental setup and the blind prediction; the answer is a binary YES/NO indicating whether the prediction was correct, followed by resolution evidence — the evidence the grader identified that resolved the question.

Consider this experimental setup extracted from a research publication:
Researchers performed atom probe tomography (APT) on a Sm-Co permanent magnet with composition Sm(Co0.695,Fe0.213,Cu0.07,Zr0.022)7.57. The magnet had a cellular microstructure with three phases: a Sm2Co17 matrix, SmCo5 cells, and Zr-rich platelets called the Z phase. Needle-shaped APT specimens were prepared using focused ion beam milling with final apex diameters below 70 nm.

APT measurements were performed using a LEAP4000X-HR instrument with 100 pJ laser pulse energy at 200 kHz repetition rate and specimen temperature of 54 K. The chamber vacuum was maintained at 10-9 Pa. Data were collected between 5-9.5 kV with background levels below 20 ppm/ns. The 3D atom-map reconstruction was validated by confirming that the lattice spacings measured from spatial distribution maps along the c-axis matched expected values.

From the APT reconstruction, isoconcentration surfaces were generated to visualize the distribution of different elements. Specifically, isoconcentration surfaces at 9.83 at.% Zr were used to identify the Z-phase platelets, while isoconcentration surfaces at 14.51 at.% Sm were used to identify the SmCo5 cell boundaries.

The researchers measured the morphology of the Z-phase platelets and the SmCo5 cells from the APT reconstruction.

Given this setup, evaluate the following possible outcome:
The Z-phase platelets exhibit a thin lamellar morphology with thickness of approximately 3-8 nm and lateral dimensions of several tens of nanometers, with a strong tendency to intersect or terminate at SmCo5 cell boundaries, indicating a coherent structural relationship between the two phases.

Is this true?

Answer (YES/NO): NO